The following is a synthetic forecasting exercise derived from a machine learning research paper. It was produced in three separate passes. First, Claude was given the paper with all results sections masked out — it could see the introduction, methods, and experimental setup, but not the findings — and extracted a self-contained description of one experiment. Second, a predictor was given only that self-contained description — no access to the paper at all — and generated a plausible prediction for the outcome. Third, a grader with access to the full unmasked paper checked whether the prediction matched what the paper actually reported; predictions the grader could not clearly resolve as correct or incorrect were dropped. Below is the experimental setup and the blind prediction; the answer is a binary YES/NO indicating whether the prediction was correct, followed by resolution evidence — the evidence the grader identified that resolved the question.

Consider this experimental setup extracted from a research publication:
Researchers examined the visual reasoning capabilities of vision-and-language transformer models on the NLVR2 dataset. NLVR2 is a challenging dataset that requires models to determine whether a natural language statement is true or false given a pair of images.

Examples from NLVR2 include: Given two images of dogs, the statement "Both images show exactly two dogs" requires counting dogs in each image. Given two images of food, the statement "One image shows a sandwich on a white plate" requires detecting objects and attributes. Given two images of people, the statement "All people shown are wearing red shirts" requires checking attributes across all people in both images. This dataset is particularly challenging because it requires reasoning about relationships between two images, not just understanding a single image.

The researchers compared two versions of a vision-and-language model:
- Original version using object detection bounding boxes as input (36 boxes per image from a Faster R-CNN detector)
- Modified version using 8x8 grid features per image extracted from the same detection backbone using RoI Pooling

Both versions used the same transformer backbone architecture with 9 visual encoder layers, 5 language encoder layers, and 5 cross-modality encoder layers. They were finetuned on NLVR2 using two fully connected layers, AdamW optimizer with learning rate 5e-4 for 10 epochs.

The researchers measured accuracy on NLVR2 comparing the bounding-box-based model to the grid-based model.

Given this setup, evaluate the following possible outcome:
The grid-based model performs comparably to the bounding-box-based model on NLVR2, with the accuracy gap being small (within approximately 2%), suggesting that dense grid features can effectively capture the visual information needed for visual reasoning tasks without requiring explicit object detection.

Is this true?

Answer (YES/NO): YES